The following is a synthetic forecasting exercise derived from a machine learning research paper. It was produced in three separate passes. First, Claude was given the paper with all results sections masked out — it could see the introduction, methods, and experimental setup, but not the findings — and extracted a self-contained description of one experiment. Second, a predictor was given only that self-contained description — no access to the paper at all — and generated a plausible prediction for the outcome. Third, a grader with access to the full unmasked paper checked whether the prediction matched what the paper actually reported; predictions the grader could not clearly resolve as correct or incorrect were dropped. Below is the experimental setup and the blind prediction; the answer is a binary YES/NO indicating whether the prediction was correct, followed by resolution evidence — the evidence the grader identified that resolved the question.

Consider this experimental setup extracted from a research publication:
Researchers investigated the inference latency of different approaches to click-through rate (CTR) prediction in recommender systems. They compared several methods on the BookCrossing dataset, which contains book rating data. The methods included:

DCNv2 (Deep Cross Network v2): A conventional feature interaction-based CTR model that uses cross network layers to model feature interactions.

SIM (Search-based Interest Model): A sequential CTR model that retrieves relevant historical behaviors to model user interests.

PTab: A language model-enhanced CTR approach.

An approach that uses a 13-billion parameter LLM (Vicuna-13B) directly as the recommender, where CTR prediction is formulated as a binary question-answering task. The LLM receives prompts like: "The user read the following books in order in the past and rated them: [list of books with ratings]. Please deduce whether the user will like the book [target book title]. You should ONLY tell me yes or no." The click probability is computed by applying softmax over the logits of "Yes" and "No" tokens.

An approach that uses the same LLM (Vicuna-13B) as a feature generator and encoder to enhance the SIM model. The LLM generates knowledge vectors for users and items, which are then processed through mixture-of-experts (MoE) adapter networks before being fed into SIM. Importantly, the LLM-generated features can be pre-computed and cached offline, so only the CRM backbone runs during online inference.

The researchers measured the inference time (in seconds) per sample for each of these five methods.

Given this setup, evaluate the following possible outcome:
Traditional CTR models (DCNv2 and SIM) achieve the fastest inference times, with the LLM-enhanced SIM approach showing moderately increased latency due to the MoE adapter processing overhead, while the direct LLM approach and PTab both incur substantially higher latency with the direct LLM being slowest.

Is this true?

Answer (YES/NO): NO